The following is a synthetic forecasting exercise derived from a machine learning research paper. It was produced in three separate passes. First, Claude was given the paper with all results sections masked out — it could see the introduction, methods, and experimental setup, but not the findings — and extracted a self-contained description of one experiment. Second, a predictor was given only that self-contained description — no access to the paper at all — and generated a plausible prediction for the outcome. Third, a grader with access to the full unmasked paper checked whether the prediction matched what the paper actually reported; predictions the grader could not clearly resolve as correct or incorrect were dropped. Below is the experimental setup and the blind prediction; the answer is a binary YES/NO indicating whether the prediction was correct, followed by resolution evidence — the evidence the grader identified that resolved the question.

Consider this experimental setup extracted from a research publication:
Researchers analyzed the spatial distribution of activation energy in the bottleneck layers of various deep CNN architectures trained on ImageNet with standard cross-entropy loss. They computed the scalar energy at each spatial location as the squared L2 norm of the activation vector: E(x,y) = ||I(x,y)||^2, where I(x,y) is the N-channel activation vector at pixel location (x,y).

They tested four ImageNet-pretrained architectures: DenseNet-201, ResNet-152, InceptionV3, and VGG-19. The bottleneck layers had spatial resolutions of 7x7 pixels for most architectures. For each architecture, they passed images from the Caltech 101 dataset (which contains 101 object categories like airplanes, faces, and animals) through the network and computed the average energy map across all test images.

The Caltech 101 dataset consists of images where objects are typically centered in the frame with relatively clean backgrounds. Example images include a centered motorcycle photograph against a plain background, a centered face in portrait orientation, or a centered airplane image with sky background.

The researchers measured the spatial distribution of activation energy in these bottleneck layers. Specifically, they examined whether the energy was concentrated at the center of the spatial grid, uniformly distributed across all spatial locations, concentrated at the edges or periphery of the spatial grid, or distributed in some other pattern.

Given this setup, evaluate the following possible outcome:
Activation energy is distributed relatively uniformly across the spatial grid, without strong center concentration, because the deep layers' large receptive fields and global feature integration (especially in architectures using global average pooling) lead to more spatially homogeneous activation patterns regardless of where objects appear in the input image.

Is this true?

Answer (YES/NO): NO